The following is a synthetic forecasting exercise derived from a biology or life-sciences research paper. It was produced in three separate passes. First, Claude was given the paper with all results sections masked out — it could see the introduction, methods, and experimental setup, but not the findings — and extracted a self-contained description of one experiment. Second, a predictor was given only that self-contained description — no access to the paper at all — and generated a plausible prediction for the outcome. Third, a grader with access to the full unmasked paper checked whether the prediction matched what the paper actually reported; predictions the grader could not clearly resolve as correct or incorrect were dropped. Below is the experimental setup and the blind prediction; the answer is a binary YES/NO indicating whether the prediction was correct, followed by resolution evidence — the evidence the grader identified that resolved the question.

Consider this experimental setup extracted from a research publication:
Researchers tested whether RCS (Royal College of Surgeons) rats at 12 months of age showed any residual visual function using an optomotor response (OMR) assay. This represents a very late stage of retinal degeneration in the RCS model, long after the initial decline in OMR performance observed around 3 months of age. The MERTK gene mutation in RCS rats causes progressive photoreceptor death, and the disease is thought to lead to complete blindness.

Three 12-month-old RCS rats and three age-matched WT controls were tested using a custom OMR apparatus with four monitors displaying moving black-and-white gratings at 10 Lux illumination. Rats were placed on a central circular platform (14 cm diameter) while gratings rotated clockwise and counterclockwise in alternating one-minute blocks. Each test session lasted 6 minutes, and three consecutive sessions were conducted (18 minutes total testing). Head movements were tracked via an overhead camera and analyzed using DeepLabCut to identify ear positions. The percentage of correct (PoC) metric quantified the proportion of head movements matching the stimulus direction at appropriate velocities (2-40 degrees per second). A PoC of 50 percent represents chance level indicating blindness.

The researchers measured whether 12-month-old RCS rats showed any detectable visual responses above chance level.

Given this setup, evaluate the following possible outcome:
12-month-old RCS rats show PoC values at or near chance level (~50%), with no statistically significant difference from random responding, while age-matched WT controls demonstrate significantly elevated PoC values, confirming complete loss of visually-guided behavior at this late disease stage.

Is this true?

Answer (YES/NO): NO